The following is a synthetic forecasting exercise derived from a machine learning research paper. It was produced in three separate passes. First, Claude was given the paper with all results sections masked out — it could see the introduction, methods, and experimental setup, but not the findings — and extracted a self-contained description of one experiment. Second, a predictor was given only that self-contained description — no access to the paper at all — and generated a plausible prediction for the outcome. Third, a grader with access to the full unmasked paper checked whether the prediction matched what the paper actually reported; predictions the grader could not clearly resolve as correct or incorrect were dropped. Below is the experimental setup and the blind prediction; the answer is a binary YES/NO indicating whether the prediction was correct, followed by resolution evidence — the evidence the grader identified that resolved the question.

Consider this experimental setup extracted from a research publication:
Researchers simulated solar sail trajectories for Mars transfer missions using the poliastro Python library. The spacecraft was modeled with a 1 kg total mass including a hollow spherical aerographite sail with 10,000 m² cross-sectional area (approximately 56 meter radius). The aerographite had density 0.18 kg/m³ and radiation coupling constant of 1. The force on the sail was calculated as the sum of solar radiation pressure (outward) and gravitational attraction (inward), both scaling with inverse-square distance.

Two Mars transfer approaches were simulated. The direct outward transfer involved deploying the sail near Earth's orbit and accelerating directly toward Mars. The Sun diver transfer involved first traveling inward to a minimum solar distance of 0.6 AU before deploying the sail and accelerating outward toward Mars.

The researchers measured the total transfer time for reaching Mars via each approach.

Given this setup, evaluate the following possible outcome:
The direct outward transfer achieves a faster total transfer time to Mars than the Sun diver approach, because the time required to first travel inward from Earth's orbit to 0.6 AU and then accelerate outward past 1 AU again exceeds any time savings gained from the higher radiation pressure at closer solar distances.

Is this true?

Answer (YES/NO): YES